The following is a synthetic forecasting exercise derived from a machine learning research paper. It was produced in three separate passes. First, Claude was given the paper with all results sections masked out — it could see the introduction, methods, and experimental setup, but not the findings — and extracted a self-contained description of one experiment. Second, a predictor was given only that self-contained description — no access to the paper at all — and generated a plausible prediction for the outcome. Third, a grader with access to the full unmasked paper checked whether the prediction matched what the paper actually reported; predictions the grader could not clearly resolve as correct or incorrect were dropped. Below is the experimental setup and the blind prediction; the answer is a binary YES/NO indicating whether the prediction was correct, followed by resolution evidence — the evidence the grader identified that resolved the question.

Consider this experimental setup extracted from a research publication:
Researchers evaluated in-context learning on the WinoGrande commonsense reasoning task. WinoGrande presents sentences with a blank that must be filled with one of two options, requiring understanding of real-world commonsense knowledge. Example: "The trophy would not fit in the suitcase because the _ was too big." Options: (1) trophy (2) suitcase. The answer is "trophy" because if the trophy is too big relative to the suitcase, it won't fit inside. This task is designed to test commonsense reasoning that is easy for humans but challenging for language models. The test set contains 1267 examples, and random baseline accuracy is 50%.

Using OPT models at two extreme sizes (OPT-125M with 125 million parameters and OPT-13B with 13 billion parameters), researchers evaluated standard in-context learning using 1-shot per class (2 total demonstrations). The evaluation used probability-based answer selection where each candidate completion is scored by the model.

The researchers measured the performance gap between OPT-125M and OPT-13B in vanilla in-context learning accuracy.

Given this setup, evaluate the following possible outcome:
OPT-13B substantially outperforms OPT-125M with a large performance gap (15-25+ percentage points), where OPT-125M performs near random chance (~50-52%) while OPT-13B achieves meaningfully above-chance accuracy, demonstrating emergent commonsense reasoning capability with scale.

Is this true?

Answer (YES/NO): NO